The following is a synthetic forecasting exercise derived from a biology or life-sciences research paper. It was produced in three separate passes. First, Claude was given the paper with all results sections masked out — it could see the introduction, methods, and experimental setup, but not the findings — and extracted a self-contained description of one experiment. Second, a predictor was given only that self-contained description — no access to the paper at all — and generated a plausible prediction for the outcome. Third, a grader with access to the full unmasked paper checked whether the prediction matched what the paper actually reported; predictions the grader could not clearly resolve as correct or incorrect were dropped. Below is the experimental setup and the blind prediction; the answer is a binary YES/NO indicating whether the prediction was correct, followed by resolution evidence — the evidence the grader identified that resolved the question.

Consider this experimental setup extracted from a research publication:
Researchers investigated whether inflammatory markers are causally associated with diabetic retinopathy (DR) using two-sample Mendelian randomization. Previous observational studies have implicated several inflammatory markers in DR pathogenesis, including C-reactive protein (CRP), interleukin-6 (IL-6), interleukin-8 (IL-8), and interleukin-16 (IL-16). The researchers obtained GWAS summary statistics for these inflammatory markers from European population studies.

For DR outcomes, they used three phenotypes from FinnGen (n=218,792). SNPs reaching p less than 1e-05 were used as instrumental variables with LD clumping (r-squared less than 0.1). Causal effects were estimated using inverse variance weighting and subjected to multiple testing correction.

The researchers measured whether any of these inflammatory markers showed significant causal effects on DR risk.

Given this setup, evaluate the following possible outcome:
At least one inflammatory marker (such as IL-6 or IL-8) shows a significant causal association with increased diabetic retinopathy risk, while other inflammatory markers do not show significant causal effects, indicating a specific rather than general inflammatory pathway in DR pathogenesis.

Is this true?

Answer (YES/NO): NO